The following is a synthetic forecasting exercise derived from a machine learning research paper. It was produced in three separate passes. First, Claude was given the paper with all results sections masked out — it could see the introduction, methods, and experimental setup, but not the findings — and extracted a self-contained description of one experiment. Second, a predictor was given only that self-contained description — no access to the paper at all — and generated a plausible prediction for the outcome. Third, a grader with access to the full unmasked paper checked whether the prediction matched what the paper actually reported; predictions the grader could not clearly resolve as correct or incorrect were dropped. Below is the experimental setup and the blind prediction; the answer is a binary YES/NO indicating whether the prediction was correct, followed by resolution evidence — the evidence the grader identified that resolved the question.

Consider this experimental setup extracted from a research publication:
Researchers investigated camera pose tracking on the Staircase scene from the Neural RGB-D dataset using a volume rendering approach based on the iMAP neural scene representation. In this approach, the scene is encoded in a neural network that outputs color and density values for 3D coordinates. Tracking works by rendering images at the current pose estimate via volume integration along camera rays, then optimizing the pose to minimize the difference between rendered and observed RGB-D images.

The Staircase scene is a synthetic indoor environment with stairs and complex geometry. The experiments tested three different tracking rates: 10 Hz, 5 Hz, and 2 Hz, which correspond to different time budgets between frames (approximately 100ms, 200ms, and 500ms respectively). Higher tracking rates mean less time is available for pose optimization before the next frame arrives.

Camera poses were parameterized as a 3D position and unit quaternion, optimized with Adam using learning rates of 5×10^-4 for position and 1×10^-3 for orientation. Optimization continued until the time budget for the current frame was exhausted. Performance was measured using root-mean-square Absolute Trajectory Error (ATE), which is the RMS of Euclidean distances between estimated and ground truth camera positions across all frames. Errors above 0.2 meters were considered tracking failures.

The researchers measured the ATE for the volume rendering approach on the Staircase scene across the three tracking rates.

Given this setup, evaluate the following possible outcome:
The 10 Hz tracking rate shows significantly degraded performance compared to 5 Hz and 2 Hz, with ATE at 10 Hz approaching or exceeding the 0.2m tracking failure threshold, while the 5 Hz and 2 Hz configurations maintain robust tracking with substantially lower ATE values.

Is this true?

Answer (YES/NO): NO